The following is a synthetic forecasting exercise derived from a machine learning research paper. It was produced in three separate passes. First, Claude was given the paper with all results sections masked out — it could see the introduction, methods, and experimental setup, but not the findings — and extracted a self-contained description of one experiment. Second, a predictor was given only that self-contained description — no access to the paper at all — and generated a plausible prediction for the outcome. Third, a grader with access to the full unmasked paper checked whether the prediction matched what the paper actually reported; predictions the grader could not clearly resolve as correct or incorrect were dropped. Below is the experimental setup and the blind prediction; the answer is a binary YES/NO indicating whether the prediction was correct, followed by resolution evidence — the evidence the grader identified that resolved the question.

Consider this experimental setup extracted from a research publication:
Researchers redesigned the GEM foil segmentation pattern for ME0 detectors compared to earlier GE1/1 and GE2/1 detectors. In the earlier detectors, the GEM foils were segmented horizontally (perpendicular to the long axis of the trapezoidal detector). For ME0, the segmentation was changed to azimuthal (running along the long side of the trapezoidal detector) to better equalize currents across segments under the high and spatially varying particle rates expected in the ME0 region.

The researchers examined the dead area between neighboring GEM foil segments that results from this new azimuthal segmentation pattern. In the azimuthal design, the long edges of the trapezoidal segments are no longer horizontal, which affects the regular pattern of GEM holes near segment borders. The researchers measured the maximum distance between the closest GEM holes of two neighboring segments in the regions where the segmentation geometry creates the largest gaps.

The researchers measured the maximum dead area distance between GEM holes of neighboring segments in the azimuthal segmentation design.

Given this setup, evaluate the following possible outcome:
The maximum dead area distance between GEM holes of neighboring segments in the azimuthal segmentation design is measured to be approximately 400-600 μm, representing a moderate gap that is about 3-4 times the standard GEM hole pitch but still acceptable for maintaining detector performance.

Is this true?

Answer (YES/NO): YES